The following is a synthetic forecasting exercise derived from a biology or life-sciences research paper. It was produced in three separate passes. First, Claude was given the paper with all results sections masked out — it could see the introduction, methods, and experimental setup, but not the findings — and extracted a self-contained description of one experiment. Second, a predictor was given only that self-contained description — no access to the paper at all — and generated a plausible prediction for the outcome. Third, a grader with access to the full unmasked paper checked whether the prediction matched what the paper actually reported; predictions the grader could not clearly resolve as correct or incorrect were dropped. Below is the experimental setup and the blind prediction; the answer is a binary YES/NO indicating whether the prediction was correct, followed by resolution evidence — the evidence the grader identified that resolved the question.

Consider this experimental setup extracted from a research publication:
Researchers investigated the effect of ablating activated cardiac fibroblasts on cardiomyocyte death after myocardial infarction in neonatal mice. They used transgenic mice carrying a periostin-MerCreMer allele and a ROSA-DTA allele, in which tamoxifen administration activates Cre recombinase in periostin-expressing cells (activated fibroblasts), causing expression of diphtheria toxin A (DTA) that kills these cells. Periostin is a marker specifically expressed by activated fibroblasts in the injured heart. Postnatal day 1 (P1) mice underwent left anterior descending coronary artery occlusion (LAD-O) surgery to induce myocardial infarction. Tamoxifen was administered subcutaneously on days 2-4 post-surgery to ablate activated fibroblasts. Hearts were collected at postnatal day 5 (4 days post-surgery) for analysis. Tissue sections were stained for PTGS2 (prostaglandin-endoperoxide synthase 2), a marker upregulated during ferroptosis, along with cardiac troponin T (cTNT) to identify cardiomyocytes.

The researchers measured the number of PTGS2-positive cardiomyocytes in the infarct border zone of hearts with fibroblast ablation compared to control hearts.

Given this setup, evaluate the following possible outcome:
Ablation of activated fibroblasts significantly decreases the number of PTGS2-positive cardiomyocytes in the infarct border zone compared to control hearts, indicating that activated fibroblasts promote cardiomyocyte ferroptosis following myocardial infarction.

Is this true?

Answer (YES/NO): NO